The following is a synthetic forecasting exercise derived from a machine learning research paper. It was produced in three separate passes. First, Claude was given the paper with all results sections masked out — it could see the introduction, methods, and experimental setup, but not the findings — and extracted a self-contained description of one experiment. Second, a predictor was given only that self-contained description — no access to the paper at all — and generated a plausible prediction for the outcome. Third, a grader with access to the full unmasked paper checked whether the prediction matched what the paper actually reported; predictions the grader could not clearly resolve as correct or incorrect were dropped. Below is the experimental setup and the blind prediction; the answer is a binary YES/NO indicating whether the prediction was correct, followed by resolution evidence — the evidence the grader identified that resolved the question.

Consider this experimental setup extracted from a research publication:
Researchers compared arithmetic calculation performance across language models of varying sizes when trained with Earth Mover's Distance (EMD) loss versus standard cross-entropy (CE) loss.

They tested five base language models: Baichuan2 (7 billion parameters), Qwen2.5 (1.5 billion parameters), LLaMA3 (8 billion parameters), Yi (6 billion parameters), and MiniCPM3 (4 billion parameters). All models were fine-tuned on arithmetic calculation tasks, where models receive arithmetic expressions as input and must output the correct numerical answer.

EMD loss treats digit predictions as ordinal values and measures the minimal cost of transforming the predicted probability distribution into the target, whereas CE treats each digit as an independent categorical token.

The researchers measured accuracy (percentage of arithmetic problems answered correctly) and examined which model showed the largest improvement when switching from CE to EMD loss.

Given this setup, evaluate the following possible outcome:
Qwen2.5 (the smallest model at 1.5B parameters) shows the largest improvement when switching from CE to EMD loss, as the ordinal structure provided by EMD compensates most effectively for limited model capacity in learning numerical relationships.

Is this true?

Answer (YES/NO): NO